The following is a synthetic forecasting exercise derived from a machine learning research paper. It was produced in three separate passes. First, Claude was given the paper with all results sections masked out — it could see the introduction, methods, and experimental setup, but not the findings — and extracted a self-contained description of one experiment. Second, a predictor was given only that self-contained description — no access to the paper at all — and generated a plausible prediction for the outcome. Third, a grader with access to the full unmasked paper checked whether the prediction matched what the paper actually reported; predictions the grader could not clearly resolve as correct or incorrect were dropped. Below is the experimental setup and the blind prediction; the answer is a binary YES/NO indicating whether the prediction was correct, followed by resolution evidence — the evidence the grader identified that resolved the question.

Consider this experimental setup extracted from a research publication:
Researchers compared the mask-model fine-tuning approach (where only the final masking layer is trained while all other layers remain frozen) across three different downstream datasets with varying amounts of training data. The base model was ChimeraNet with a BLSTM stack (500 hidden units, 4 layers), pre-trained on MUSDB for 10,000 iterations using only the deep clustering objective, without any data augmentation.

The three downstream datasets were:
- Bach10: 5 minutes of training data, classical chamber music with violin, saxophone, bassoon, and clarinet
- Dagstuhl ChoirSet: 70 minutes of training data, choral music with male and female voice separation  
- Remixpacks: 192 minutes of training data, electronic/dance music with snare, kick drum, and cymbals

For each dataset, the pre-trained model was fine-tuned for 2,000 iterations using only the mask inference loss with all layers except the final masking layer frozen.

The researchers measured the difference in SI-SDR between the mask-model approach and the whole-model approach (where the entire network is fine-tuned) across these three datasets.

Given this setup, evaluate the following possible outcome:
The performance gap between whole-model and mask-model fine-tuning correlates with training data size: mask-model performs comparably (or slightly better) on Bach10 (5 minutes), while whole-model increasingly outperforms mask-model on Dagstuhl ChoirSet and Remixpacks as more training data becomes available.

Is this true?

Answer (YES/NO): NO